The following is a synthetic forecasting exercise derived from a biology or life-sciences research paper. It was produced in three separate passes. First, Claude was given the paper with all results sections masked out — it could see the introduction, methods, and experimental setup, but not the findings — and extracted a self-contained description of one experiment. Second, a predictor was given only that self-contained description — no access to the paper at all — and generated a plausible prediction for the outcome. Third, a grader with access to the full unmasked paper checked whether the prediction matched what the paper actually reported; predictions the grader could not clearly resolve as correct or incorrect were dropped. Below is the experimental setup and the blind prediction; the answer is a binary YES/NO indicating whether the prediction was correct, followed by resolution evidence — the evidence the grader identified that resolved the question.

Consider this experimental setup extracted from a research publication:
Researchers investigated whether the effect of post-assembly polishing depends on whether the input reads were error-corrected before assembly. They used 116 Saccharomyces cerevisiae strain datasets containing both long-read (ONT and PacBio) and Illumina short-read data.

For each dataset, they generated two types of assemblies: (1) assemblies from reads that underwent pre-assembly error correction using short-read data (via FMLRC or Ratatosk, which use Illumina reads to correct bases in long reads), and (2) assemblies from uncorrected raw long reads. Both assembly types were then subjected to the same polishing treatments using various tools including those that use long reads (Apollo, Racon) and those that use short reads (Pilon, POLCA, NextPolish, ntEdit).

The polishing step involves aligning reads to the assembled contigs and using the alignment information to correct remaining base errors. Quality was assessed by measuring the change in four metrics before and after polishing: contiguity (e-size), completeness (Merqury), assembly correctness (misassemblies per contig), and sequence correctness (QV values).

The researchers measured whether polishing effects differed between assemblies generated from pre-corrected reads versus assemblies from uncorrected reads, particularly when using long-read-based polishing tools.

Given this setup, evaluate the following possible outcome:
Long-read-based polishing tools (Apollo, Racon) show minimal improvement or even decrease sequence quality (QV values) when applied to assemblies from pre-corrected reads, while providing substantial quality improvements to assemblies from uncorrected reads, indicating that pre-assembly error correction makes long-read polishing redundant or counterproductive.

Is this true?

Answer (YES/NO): NO